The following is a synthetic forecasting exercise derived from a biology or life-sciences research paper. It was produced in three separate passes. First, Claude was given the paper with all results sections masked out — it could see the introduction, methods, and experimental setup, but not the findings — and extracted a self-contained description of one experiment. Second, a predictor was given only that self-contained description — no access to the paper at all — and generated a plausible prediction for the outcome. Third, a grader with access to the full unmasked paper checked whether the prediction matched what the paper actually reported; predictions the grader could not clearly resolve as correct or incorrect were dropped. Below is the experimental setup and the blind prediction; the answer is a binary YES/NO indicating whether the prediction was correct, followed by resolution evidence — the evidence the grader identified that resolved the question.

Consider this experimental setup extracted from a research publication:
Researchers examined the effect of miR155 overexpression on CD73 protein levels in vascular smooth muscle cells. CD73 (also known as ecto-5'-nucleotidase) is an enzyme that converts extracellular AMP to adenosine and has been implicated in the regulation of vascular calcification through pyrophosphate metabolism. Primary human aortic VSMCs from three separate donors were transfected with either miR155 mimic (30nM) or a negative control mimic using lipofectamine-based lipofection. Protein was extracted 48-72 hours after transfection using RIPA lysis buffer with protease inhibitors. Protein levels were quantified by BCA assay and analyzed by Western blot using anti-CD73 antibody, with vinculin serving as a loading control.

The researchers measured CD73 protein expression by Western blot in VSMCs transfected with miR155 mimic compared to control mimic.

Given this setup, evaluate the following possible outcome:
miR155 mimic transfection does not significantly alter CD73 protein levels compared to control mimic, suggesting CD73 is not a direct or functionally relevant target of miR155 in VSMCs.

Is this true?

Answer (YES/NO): NO